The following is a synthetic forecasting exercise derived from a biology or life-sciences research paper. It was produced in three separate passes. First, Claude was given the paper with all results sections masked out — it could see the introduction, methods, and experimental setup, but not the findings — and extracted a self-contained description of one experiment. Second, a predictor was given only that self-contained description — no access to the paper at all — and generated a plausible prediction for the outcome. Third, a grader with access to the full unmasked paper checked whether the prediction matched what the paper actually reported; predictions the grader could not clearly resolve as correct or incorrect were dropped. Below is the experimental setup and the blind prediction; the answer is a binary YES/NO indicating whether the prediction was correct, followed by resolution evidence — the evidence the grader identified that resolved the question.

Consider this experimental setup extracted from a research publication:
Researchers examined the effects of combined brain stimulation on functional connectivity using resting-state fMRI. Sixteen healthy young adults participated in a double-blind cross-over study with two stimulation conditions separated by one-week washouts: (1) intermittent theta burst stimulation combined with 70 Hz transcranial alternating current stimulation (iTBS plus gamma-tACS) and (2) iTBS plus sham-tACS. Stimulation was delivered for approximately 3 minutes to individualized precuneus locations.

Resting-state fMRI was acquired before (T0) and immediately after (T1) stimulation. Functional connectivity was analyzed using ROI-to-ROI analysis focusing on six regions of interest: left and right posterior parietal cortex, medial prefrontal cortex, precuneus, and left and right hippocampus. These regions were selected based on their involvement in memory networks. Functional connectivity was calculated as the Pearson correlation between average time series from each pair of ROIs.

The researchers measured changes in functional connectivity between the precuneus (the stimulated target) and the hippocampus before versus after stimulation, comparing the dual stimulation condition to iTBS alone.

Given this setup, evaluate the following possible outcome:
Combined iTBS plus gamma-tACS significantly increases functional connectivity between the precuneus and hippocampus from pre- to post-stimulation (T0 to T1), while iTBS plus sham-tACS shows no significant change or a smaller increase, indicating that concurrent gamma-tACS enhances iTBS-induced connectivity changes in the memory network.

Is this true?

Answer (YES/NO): YES